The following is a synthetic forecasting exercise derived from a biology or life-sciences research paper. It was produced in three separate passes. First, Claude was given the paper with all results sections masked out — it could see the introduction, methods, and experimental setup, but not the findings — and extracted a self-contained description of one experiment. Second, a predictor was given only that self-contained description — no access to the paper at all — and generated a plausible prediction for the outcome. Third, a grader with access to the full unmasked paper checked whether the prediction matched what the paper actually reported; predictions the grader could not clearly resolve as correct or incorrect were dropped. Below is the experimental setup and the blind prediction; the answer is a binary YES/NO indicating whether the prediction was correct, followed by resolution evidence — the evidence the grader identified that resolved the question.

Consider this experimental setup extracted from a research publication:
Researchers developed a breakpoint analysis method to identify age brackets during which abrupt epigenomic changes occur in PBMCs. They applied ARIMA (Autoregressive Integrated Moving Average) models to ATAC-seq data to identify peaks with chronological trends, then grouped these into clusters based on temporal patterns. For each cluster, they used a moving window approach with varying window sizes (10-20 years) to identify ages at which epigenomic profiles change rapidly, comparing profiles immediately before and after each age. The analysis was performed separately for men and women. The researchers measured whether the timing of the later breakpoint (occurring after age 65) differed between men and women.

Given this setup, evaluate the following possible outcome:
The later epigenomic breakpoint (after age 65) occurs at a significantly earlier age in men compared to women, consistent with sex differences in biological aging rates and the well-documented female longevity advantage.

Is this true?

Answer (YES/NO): YES